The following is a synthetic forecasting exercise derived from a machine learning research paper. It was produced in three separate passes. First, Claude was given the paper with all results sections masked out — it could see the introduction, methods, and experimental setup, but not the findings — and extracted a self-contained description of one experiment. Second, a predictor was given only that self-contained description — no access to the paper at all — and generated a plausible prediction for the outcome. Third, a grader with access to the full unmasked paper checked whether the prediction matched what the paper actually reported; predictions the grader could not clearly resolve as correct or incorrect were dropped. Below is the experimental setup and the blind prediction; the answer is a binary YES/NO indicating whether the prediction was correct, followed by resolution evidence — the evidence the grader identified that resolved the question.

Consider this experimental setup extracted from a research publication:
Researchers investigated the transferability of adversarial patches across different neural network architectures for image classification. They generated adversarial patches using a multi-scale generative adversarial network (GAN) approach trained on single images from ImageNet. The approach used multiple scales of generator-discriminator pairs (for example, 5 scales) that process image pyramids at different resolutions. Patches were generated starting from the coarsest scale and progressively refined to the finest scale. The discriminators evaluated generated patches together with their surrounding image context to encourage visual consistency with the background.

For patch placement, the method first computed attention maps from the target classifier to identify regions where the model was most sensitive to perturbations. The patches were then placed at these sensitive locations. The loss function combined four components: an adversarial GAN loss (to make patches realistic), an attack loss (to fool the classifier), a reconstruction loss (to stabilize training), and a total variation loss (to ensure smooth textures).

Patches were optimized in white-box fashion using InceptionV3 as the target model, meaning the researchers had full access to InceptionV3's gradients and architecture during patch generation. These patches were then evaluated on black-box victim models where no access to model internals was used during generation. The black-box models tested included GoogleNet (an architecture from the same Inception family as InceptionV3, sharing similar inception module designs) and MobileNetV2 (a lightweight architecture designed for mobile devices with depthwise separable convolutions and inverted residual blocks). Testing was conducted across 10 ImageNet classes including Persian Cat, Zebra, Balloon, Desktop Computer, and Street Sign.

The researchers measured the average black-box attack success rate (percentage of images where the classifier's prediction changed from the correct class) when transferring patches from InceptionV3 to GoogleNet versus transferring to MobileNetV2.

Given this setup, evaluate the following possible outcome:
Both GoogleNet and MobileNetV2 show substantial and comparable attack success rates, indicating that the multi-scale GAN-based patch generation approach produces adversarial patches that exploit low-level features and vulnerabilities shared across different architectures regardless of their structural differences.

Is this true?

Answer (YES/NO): NO